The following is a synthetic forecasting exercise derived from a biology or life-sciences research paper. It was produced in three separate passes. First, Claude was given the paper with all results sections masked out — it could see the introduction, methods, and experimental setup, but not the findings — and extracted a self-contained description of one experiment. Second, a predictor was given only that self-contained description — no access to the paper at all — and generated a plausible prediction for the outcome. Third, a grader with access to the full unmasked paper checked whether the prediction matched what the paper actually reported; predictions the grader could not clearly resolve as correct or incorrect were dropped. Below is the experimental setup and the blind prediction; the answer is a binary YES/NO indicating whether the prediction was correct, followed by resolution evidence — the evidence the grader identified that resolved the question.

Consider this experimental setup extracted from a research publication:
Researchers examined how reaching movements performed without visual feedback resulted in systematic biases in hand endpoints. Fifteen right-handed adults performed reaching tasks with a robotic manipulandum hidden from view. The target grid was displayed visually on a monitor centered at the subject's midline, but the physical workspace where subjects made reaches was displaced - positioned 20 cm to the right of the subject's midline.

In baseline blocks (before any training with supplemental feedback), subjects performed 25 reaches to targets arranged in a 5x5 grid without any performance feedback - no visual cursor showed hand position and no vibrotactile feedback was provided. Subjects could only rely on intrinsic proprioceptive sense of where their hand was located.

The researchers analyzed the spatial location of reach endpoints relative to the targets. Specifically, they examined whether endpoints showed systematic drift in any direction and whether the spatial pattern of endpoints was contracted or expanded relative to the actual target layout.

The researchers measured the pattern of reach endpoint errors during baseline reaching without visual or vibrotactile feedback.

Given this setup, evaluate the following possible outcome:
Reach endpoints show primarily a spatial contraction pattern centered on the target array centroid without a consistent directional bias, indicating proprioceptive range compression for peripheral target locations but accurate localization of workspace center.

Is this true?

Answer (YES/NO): NO